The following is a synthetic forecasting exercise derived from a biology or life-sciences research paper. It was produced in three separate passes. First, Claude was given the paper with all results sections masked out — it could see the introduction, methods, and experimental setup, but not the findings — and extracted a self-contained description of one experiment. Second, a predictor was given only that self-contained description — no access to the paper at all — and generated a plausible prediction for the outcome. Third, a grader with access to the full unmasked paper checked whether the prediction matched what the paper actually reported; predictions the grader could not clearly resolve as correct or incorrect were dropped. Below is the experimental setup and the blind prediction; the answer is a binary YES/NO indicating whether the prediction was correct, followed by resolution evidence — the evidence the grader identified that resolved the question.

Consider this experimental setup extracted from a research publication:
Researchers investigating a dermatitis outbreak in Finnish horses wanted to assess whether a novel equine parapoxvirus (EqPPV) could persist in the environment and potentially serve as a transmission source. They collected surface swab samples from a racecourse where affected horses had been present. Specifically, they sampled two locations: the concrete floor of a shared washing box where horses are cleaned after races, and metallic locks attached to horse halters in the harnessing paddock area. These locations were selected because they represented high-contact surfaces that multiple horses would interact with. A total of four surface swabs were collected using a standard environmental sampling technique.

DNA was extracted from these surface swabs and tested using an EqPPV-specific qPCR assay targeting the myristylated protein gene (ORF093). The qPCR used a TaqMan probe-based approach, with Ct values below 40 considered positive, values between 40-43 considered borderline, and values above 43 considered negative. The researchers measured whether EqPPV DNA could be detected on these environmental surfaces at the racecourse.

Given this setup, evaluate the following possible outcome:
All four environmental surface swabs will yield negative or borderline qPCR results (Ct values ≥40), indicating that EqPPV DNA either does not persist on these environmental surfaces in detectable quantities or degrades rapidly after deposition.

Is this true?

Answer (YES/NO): YES